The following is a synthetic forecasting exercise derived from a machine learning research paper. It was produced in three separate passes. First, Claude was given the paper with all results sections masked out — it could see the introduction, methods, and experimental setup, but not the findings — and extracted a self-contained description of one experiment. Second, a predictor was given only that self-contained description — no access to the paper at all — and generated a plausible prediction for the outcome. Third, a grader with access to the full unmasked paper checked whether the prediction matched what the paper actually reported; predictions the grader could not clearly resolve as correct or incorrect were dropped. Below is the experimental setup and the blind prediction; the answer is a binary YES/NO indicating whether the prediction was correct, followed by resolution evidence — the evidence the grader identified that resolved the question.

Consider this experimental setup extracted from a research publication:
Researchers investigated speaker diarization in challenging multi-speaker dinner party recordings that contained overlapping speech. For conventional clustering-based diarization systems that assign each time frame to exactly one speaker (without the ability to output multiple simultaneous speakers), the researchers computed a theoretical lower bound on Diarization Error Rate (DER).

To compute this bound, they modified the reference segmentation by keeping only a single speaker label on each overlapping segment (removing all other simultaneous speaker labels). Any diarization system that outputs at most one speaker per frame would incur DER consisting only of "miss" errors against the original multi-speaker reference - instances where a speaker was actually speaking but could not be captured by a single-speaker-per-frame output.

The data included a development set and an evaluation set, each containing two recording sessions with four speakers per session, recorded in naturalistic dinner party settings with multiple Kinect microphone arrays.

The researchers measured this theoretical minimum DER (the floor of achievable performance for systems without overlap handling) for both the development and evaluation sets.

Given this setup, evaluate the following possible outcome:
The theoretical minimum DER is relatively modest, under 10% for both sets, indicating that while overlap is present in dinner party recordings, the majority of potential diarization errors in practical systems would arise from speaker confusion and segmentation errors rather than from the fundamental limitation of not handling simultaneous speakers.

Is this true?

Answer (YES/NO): NO